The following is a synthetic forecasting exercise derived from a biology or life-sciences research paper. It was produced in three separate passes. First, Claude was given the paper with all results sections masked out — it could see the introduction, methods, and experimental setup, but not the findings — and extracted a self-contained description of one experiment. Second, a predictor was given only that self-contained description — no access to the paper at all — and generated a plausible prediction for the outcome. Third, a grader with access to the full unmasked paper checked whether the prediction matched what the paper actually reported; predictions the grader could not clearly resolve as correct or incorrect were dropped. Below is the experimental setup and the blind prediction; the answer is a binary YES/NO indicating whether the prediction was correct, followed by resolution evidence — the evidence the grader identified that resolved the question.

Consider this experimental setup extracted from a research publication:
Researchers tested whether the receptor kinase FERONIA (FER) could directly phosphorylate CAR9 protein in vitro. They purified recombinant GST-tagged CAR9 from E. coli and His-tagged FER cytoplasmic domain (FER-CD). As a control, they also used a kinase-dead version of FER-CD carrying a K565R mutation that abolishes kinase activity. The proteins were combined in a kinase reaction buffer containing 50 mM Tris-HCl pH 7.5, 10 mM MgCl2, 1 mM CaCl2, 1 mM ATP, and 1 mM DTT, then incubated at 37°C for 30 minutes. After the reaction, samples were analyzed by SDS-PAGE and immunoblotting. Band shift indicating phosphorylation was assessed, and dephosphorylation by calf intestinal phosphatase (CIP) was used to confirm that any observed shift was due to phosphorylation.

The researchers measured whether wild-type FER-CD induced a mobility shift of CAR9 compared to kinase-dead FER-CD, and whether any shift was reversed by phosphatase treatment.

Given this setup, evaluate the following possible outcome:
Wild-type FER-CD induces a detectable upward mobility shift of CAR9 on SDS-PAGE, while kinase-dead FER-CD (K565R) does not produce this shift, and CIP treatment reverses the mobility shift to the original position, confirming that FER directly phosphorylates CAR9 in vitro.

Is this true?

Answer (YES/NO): YES